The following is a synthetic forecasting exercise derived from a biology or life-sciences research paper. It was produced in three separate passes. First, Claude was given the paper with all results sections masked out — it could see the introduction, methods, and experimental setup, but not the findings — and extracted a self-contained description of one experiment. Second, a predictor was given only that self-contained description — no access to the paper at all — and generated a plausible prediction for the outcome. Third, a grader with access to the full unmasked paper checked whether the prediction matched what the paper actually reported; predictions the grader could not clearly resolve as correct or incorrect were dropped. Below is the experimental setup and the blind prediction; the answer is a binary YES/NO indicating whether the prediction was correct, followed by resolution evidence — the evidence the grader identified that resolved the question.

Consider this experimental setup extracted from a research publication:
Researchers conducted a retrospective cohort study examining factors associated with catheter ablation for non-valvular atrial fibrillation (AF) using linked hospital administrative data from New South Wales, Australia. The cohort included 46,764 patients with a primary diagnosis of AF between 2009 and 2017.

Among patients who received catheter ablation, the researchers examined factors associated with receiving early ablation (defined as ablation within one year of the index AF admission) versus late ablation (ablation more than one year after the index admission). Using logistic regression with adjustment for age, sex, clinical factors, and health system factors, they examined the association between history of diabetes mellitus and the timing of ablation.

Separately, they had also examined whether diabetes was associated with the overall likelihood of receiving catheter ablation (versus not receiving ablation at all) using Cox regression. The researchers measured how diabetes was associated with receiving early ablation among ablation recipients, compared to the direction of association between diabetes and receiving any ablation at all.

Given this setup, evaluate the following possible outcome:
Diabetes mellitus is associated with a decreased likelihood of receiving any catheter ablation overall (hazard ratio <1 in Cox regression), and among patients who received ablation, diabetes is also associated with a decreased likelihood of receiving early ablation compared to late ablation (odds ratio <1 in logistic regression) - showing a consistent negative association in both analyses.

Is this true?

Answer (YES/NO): NO